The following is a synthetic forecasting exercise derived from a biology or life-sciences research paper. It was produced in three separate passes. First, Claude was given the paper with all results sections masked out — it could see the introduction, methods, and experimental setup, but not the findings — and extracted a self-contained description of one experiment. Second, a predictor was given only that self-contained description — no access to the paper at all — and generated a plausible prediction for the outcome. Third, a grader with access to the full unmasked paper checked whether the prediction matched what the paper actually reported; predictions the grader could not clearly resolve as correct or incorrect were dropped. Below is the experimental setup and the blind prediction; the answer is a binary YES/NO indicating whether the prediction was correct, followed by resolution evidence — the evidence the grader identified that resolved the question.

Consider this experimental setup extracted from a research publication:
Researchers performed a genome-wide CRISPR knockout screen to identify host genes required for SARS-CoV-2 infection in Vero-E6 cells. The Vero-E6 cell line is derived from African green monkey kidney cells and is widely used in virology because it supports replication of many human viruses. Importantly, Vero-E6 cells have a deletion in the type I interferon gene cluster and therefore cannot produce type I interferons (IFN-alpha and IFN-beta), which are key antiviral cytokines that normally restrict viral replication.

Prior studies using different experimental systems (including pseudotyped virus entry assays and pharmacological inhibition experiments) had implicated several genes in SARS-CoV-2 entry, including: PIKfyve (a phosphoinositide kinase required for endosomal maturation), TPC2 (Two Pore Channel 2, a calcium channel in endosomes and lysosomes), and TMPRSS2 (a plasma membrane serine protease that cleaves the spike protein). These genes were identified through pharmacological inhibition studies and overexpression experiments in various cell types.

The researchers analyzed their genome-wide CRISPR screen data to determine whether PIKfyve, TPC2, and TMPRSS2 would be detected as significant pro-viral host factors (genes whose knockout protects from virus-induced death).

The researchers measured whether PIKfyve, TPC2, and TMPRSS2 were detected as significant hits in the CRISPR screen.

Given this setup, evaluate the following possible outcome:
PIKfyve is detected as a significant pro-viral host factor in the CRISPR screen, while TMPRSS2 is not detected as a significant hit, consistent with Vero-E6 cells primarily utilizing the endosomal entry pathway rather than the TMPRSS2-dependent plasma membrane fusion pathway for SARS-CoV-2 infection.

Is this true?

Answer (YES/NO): NO